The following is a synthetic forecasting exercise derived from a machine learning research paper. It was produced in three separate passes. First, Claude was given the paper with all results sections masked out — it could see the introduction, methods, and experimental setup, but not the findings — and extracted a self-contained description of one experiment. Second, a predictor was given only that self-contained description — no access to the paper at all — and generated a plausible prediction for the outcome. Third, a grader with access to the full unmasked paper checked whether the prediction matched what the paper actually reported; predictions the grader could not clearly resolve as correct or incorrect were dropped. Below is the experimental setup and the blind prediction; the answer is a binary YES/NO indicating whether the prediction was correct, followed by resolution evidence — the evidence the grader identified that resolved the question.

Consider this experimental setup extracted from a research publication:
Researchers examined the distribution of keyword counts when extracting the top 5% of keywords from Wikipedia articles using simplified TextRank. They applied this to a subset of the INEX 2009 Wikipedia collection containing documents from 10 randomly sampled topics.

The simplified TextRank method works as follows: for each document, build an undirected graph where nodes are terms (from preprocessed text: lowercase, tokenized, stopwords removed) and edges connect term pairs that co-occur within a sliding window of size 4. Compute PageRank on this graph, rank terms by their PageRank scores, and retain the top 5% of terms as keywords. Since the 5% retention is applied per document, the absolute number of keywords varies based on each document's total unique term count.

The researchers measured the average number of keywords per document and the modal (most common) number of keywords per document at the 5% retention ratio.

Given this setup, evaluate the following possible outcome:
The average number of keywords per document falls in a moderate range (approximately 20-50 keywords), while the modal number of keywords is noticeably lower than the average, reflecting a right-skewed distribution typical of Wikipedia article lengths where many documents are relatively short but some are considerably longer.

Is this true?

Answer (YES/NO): YES